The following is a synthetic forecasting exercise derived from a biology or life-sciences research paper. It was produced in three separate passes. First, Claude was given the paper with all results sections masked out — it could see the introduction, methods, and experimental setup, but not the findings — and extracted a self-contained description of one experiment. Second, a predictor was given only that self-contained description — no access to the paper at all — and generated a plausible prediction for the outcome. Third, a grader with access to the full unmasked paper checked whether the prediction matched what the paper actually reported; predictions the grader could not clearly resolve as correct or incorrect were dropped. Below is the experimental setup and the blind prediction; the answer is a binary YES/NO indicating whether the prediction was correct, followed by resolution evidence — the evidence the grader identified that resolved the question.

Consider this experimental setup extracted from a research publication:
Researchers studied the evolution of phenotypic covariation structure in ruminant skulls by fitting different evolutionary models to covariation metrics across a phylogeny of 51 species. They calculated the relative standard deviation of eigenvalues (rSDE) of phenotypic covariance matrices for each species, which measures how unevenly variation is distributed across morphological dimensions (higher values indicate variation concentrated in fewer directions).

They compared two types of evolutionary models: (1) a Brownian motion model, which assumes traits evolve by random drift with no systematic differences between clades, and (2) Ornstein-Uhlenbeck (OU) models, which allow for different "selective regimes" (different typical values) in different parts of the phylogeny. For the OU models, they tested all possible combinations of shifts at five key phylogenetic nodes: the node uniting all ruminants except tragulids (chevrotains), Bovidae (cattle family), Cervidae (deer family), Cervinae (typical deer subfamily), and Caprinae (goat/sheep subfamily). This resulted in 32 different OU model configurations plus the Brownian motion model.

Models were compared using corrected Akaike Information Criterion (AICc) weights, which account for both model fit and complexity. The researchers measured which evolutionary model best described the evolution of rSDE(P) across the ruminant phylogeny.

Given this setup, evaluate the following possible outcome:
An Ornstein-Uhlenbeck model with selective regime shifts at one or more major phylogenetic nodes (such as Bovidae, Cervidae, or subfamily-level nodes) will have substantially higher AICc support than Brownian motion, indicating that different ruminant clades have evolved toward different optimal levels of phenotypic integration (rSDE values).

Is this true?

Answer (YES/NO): YES